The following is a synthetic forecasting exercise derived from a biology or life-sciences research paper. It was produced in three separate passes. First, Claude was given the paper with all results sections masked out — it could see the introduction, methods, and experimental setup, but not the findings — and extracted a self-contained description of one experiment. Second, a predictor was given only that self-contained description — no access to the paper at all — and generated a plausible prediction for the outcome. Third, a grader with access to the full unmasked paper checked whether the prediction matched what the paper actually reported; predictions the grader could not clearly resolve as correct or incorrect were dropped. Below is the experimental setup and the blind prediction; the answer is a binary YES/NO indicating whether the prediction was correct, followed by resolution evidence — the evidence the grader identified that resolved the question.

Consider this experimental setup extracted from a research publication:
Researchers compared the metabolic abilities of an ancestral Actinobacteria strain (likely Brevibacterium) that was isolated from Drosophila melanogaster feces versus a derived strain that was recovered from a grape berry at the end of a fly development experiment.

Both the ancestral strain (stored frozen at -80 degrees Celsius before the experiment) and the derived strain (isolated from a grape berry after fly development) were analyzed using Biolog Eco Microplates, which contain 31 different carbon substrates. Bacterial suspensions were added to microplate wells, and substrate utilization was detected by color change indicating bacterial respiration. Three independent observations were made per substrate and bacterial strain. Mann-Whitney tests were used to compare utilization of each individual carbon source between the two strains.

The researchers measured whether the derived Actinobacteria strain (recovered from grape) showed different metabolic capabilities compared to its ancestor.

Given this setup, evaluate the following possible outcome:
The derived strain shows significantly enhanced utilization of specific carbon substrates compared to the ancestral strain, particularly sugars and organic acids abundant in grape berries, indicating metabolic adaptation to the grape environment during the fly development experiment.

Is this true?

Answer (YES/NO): NO